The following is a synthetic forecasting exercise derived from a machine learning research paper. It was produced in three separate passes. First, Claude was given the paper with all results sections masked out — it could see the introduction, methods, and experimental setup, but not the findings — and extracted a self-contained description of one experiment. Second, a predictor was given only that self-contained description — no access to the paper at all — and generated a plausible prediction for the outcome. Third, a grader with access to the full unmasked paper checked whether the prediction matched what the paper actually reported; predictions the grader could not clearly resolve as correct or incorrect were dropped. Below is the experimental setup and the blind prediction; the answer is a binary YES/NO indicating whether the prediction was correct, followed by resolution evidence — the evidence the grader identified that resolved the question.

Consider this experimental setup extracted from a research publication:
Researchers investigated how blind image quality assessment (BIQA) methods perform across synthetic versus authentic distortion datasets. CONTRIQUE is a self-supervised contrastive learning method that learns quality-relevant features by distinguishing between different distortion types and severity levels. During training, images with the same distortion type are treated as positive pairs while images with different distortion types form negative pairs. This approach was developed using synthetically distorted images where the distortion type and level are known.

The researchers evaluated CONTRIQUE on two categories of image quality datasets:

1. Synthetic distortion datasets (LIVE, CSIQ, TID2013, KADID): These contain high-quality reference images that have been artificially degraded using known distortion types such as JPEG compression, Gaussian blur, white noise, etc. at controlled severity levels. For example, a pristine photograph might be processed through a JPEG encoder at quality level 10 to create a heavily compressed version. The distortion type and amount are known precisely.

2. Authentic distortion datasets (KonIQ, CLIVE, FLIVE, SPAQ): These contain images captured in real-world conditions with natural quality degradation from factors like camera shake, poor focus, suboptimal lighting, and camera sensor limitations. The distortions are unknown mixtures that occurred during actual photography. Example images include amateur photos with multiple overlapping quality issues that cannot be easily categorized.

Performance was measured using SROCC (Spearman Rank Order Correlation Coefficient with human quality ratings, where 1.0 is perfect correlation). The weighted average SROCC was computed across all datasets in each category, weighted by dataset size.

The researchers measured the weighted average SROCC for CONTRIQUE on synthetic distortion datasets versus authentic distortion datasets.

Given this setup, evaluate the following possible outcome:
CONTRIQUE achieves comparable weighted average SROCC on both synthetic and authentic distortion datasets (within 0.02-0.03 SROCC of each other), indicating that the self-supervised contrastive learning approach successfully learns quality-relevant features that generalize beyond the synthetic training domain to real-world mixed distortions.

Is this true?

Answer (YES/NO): NO